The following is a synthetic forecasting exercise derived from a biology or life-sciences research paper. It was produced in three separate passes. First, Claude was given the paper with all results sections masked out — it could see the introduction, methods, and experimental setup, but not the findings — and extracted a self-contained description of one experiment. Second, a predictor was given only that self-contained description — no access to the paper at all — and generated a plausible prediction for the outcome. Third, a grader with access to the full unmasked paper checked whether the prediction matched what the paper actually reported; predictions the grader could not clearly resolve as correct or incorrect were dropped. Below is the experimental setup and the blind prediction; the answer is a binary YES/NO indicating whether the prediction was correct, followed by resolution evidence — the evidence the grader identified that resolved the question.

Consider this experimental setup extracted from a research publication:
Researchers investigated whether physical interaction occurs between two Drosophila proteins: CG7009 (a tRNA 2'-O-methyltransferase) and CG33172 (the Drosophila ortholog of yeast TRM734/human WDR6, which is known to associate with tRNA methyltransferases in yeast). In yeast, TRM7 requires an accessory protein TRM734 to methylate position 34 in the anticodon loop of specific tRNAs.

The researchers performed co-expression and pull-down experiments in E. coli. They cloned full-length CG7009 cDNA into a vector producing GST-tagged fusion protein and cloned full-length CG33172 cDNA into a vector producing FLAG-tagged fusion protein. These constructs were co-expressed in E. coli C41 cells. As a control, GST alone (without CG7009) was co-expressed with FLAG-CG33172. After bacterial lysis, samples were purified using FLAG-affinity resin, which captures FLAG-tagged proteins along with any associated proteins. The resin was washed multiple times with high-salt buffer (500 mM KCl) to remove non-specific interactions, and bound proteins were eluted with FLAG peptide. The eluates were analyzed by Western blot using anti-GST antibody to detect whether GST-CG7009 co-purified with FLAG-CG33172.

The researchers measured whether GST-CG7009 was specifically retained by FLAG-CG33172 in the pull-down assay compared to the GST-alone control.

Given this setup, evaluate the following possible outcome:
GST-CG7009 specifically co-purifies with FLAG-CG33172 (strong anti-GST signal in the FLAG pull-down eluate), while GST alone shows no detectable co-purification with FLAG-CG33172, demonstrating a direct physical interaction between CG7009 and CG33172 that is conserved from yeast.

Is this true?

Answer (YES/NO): YES